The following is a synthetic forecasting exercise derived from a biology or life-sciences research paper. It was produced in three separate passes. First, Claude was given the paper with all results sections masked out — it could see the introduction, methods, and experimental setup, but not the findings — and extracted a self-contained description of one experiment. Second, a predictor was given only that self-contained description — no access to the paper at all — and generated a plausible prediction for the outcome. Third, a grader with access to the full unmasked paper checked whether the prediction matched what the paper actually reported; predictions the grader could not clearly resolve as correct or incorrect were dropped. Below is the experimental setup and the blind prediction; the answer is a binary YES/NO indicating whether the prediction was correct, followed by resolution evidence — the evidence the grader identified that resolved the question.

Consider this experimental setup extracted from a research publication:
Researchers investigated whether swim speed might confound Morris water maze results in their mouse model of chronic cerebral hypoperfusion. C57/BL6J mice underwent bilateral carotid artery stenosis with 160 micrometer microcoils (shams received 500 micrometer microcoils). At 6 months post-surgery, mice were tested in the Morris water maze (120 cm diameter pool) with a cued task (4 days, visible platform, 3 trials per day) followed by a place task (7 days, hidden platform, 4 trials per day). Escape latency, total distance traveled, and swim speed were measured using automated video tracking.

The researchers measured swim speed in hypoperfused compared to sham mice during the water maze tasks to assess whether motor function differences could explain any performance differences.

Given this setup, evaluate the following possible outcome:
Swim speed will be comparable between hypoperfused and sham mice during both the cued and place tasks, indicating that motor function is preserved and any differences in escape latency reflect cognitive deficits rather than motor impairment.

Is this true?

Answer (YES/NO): NO